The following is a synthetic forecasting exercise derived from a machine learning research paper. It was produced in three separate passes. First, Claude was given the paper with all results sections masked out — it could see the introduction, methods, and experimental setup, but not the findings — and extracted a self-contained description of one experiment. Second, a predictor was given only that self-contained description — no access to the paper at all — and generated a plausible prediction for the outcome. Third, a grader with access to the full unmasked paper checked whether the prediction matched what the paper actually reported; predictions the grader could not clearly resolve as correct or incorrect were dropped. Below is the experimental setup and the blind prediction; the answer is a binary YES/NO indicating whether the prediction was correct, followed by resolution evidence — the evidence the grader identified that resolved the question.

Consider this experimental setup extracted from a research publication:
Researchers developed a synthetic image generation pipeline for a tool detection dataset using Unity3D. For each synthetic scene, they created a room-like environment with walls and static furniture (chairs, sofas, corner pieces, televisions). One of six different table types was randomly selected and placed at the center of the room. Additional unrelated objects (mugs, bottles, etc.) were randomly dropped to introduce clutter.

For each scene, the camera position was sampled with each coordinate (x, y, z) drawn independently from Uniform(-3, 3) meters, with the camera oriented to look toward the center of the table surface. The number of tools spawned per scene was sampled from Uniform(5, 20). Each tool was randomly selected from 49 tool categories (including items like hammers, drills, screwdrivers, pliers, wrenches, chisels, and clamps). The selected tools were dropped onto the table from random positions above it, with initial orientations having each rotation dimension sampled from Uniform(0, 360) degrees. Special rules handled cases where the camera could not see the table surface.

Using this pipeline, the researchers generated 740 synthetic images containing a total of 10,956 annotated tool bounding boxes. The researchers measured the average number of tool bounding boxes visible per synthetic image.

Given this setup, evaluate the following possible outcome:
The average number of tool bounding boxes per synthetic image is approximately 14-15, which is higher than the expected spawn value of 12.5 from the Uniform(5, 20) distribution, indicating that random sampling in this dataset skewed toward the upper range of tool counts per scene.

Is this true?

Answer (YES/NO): YES